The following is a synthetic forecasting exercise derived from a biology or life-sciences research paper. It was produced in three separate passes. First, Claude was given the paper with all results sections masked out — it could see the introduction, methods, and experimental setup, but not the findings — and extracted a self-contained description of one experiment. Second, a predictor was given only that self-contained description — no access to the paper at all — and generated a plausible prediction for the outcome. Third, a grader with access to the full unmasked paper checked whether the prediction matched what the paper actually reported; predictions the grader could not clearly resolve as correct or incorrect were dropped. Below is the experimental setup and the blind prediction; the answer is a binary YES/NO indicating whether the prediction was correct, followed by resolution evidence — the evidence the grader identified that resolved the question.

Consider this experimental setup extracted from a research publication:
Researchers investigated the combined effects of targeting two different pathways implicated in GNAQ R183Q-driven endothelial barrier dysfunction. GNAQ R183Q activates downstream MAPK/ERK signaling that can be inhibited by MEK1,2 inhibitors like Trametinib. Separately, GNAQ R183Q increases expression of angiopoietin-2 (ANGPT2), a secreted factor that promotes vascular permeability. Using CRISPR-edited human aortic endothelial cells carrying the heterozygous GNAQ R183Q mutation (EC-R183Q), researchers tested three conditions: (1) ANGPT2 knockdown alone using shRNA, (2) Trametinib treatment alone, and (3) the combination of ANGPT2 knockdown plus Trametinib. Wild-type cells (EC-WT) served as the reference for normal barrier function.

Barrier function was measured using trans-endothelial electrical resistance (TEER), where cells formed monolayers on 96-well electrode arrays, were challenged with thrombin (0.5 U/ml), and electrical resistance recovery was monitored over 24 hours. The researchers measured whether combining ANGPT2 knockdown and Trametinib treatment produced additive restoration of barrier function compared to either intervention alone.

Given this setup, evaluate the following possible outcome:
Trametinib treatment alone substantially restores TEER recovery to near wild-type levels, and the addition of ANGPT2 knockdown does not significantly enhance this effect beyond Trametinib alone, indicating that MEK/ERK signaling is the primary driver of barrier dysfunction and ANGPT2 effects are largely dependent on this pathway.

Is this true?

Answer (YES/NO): NO